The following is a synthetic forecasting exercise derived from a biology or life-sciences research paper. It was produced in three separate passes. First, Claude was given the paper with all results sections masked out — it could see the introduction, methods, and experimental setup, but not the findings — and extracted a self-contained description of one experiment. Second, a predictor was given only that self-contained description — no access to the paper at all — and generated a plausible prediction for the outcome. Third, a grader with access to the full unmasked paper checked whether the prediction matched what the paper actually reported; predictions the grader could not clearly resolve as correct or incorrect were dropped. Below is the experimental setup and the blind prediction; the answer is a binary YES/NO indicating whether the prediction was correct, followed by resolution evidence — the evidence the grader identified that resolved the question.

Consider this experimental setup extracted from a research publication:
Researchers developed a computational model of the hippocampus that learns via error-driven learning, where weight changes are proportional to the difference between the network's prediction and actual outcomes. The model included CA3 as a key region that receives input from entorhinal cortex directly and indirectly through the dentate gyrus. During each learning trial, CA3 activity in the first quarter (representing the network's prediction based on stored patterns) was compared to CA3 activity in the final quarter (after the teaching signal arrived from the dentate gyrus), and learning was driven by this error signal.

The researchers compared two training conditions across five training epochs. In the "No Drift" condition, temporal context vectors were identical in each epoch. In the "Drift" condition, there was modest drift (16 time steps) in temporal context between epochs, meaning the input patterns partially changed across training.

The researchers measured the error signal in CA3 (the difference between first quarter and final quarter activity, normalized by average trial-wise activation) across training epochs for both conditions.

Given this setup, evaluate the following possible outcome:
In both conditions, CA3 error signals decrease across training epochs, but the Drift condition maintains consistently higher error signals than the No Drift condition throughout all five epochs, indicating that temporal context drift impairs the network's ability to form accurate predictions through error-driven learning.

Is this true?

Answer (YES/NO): NO